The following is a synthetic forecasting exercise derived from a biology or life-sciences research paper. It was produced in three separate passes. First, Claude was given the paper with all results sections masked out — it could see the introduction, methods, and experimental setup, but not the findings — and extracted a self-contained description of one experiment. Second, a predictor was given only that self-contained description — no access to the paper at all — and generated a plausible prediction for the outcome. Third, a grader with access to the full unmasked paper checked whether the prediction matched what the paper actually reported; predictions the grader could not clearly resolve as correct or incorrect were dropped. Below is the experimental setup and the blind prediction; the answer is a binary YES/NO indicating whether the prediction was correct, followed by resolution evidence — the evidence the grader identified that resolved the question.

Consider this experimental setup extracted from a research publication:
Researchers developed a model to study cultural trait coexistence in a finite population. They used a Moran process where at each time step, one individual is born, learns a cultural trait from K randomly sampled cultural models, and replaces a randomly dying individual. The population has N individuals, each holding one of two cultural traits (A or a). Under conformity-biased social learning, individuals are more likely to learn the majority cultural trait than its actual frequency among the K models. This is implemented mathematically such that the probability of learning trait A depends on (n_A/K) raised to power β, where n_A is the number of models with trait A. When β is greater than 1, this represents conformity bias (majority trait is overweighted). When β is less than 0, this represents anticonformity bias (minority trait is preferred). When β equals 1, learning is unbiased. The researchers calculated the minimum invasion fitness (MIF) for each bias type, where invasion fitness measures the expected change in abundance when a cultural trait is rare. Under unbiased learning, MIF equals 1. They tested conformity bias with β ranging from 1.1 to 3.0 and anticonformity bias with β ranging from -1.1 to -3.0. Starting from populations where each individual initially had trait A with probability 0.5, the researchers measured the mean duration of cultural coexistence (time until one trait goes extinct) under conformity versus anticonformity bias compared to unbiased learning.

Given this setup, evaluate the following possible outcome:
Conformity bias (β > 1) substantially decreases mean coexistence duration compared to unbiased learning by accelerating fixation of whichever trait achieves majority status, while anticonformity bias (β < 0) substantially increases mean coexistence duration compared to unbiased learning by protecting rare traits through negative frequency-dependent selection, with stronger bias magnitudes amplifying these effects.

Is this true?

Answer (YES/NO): YES